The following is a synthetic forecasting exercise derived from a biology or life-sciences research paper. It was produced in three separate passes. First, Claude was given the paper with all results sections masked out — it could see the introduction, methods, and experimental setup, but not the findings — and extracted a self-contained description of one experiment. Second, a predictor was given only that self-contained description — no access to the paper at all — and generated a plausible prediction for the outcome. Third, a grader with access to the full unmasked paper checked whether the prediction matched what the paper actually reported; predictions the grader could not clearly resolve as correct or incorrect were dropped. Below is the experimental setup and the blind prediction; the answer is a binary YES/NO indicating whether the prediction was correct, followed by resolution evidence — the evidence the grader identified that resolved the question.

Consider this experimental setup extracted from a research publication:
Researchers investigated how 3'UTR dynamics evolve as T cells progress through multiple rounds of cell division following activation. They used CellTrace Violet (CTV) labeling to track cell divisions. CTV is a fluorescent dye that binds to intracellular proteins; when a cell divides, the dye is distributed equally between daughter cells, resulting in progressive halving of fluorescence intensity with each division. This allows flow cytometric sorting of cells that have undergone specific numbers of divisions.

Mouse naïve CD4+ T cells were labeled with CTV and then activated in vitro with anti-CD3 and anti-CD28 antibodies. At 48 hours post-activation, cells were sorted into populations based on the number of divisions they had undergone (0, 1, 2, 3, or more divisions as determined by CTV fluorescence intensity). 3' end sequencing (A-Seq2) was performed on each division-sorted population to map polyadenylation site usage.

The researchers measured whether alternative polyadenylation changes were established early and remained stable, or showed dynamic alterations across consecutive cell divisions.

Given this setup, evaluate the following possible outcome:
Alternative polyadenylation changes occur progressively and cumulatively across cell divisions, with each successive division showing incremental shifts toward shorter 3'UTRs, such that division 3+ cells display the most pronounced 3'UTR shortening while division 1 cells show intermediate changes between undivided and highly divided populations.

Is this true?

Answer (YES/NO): NO